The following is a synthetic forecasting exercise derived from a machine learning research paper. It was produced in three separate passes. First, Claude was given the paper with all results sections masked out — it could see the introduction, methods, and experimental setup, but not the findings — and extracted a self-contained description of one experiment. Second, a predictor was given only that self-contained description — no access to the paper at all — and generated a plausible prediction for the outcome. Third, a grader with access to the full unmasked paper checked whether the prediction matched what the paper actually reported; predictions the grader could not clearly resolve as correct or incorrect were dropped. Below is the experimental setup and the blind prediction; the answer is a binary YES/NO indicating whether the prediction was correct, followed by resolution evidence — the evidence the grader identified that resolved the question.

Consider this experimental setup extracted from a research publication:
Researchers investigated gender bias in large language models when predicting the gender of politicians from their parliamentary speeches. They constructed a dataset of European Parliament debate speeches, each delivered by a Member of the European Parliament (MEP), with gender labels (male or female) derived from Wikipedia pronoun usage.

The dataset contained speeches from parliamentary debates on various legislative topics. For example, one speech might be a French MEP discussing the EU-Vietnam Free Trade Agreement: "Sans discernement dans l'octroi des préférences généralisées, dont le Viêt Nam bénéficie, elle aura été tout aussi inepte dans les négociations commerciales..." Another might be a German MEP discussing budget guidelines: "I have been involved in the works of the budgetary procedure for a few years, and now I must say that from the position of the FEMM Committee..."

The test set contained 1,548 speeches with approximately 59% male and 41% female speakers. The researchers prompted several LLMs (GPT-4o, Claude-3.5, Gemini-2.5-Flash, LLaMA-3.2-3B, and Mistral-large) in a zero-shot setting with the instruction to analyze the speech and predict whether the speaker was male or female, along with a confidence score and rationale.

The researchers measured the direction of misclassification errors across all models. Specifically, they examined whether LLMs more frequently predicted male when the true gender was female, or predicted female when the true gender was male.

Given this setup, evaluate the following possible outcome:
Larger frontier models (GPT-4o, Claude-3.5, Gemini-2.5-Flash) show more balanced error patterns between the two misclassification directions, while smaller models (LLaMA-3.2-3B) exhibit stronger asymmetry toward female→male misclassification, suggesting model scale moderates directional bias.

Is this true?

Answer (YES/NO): NO